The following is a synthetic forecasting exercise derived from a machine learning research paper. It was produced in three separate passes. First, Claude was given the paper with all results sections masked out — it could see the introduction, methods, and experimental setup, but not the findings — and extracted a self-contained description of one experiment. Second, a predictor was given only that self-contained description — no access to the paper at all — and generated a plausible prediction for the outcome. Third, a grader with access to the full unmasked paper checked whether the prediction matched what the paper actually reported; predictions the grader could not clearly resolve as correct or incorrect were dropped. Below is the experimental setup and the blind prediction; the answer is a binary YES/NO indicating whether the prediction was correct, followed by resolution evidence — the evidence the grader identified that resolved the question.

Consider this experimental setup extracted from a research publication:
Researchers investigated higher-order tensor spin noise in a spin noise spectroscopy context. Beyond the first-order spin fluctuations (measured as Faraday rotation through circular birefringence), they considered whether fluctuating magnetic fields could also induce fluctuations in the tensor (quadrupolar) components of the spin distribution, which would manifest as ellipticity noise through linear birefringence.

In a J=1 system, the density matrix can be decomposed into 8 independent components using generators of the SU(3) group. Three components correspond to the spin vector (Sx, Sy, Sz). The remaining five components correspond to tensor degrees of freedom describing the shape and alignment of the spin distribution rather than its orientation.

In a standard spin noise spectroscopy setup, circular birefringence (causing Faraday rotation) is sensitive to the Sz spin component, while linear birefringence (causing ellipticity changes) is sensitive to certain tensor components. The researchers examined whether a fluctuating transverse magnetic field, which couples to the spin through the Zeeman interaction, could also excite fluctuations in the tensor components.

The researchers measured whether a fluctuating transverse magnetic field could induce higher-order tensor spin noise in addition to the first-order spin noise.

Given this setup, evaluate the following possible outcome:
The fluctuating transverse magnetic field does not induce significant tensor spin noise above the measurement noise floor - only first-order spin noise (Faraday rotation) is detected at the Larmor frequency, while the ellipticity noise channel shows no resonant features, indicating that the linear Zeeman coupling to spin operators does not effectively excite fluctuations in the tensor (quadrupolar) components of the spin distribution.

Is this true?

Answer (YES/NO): NO